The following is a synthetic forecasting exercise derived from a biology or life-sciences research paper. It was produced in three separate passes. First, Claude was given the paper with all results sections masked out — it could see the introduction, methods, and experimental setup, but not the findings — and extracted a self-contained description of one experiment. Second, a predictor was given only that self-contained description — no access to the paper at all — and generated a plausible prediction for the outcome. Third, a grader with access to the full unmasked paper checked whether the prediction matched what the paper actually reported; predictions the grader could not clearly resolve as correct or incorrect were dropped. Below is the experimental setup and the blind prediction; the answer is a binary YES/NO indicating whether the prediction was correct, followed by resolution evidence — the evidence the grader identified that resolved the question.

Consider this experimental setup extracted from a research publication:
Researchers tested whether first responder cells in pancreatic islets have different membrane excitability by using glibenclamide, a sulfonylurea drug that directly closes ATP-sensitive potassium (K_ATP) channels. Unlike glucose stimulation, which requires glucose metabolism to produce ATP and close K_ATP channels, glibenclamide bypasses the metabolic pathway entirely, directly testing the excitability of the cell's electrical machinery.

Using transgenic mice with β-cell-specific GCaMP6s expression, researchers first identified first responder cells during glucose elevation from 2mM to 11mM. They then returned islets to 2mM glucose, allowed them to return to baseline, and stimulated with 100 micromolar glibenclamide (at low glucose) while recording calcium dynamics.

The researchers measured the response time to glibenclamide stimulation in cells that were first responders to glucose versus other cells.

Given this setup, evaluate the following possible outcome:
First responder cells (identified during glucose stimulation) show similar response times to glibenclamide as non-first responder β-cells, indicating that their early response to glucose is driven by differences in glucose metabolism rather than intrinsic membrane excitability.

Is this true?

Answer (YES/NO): NO